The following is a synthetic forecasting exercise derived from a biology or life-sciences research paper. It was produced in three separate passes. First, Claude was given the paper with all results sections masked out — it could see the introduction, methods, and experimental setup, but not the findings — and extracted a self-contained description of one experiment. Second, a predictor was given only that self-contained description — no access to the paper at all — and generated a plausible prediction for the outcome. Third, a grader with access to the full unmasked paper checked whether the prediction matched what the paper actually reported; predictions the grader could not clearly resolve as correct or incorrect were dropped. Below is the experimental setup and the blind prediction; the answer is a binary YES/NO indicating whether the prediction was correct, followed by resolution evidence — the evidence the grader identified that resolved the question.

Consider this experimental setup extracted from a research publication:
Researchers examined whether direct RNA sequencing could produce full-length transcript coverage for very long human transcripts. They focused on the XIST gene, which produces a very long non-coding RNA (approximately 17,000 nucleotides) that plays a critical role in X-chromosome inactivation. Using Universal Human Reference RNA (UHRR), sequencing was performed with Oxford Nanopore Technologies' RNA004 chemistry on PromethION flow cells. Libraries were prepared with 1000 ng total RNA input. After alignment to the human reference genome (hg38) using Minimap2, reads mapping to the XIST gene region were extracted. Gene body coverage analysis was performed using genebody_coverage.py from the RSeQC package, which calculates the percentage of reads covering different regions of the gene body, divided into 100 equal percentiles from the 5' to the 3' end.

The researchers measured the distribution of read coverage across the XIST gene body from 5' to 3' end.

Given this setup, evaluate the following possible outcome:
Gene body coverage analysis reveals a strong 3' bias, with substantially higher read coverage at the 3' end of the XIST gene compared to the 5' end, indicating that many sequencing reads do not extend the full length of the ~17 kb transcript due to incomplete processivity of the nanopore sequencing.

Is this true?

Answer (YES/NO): YES